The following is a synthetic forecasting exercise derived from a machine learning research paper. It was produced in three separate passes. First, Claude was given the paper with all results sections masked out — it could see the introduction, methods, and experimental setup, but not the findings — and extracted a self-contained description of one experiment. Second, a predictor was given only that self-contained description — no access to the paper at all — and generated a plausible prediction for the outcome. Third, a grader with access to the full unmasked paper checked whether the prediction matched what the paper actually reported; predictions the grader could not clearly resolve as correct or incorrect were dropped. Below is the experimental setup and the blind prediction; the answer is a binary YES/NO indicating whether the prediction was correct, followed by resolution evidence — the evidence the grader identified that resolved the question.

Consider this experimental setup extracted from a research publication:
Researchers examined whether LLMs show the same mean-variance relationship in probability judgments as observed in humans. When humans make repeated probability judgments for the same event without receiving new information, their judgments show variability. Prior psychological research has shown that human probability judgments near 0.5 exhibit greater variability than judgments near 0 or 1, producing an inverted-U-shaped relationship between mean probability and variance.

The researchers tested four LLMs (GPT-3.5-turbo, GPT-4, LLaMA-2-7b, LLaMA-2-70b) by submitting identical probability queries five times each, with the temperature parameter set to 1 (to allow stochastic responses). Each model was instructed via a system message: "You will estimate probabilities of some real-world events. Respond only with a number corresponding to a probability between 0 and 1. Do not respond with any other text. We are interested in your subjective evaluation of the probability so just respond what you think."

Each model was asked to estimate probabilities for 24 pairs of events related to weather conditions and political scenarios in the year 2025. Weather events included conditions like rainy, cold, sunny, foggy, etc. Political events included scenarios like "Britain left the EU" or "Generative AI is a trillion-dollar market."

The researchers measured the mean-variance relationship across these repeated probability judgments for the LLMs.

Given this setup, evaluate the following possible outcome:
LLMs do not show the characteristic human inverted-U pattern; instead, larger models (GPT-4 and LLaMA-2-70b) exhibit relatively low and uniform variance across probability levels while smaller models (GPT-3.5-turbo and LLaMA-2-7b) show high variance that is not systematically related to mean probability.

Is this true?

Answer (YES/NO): NO